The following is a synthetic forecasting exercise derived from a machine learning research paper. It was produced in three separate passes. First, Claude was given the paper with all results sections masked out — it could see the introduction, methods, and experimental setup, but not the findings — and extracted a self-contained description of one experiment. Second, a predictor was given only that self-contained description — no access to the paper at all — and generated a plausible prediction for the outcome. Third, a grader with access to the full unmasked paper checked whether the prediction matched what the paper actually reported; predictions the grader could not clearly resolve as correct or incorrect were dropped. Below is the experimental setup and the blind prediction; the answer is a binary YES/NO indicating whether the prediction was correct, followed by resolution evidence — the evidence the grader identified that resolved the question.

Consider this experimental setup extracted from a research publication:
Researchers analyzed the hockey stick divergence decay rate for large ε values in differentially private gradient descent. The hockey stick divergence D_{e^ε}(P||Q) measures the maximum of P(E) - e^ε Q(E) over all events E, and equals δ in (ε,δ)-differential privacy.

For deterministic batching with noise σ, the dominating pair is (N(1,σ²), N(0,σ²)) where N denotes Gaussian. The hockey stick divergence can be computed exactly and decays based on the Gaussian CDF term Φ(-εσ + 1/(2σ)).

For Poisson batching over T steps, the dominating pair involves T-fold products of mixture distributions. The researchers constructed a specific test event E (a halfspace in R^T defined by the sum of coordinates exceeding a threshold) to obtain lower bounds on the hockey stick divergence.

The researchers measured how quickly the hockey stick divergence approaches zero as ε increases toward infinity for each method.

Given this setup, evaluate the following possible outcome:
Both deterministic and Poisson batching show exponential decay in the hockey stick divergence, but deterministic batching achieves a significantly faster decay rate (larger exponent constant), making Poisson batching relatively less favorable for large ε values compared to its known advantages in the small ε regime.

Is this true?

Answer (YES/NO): YES